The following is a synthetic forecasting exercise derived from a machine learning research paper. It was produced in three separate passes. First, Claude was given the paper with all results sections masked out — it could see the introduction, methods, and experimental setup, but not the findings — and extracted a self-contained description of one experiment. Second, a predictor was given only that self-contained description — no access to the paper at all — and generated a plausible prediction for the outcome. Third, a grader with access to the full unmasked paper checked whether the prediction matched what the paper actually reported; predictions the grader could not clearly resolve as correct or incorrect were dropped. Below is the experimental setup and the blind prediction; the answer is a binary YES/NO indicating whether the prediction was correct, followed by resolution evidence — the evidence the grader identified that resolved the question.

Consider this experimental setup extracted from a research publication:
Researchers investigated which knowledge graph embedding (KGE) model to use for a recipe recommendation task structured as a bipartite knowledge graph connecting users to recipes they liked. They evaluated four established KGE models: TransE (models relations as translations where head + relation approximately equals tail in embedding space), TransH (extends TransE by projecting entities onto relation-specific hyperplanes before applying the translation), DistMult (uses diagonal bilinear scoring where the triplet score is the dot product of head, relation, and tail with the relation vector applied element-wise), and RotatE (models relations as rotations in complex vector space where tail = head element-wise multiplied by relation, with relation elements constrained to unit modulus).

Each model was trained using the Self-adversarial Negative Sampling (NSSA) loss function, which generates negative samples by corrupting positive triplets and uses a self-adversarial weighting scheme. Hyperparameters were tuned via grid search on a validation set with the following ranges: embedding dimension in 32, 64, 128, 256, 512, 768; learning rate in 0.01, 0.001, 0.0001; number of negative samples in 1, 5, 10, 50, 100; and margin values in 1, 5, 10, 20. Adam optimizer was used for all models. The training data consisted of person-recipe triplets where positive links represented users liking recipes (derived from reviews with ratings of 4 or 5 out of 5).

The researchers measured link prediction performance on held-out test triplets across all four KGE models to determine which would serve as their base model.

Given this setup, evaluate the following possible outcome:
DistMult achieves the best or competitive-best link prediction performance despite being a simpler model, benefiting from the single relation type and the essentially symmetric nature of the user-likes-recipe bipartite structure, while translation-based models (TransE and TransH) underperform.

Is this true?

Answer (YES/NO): NO